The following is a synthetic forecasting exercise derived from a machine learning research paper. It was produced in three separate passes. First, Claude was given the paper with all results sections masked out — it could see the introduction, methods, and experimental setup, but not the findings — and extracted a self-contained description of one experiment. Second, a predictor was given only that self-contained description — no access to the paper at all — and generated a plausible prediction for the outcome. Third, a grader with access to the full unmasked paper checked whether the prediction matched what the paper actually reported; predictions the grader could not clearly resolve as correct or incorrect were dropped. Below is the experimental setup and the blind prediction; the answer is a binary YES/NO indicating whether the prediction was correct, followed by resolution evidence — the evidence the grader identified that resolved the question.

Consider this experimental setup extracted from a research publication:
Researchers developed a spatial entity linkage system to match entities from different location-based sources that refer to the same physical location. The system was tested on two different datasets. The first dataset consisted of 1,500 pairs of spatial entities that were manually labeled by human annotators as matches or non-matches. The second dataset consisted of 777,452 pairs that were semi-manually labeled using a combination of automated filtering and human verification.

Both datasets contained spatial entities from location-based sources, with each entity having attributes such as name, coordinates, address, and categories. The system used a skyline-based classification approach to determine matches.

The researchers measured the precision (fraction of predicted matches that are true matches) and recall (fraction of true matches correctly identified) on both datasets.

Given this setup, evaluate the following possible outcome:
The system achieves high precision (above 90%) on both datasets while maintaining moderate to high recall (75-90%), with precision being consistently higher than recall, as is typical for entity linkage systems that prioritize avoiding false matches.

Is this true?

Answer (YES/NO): NO